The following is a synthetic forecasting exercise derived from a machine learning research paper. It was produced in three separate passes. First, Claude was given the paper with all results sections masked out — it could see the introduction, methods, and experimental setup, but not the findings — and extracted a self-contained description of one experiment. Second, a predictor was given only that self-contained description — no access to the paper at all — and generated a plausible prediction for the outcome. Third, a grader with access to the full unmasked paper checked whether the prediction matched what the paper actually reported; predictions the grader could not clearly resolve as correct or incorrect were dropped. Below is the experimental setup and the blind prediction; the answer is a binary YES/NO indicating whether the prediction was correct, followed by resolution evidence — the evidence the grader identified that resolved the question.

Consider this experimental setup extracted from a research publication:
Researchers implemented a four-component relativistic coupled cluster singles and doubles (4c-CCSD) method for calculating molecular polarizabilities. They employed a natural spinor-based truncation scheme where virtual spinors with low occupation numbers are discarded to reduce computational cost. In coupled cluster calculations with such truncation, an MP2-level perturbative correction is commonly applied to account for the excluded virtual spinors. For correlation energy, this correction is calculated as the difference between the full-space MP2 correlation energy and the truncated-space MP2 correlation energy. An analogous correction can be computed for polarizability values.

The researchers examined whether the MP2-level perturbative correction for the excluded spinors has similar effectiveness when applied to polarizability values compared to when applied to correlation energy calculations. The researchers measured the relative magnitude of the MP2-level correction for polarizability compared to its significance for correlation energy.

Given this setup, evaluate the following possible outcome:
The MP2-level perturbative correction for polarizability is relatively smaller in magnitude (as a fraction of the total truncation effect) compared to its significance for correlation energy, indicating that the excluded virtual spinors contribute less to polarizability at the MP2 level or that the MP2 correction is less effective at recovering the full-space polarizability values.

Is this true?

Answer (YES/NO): YES